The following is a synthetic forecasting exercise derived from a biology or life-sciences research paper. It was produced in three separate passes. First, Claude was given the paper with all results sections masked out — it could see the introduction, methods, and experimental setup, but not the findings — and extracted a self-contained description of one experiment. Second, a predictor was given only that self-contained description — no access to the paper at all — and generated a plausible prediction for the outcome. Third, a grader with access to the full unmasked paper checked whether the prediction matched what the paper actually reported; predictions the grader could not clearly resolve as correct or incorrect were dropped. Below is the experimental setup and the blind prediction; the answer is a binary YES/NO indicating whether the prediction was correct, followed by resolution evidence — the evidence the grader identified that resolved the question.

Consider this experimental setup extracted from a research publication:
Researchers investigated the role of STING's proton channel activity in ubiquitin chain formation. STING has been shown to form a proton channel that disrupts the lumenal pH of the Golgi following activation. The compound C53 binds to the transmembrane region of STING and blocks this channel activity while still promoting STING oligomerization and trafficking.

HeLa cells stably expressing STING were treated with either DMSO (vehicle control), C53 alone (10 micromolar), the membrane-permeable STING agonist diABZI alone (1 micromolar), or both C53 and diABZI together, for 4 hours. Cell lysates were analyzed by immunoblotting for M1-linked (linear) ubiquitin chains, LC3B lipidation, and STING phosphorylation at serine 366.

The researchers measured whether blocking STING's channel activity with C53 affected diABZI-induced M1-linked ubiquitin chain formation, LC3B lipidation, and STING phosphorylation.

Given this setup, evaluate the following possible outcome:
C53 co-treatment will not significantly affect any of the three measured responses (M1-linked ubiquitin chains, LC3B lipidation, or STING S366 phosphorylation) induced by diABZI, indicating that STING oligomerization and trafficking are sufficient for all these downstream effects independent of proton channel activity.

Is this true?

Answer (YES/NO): NO